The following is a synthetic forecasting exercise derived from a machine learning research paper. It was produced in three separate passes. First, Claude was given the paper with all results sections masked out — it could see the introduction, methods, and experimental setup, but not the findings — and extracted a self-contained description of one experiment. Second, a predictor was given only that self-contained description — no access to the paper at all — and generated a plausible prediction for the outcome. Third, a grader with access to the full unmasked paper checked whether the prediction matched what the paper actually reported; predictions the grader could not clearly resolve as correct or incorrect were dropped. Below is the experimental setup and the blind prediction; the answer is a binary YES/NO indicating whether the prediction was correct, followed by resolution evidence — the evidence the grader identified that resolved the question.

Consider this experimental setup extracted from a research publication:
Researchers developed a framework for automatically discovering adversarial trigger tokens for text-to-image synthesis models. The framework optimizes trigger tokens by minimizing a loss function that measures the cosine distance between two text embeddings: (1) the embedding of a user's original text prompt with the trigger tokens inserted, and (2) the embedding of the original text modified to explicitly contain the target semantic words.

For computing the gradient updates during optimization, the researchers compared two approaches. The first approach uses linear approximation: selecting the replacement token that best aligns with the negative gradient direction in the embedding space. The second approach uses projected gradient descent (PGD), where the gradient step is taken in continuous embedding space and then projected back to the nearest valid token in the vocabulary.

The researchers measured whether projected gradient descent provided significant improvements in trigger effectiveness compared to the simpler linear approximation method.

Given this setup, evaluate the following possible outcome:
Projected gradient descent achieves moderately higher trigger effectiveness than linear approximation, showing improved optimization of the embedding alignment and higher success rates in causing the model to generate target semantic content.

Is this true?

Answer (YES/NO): NO